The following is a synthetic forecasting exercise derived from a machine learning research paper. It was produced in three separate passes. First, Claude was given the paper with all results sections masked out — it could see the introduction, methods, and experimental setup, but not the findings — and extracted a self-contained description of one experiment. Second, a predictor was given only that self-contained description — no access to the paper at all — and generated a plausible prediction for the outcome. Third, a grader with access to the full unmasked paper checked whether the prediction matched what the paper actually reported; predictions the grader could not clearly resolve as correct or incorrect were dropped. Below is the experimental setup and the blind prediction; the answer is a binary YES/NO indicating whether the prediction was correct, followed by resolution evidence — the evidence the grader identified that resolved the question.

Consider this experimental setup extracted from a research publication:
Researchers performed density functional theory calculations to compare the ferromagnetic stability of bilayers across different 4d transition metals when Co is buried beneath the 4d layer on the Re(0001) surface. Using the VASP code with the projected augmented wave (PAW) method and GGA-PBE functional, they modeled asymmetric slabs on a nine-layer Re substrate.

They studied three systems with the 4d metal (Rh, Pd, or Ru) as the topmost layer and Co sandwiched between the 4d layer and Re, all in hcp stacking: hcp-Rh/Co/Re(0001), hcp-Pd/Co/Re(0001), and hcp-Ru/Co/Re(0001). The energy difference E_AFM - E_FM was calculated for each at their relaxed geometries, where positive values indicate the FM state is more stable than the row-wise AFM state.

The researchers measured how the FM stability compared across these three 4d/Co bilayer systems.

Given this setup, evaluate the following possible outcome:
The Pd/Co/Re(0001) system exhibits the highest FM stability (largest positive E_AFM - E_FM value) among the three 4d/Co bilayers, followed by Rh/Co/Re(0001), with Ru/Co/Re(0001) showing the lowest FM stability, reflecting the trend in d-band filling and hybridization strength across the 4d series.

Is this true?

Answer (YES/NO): NO